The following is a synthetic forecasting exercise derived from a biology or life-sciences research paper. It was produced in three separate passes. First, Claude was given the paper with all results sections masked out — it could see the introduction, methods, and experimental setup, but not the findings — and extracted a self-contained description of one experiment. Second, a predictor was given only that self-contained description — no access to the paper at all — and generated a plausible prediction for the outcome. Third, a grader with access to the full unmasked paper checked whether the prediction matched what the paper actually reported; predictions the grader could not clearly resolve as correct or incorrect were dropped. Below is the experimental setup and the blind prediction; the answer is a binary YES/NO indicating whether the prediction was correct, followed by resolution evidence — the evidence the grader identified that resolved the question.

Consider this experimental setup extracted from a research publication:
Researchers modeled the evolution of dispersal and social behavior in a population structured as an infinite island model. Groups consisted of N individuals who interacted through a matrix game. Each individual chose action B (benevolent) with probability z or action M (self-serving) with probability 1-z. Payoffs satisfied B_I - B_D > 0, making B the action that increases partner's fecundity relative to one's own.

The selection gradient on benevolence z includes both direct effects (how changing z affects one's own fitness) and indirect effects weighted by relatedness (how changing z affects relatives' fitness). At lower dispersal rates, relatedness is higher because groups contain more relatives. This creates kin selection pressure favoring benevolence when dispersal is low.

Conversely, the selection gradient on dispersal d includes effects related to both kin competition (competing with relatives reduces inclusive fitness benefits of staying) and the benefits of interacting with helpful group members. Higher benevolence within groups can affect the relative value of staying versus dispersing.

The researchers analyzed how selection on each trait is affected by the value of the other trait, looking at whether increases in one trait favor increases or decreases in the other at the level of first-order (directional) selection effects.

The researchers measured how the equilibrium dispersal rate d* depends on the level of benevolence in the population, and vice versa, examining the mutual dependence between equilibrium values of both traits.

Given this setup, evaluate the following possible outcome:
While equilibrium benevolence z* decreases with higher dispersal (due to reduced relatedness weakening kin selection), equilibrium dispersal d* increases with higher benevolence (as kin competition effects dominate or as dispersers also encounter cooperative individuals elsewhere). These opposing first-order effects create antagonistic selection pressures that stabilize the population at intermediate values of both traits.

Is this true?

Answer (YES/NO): NO